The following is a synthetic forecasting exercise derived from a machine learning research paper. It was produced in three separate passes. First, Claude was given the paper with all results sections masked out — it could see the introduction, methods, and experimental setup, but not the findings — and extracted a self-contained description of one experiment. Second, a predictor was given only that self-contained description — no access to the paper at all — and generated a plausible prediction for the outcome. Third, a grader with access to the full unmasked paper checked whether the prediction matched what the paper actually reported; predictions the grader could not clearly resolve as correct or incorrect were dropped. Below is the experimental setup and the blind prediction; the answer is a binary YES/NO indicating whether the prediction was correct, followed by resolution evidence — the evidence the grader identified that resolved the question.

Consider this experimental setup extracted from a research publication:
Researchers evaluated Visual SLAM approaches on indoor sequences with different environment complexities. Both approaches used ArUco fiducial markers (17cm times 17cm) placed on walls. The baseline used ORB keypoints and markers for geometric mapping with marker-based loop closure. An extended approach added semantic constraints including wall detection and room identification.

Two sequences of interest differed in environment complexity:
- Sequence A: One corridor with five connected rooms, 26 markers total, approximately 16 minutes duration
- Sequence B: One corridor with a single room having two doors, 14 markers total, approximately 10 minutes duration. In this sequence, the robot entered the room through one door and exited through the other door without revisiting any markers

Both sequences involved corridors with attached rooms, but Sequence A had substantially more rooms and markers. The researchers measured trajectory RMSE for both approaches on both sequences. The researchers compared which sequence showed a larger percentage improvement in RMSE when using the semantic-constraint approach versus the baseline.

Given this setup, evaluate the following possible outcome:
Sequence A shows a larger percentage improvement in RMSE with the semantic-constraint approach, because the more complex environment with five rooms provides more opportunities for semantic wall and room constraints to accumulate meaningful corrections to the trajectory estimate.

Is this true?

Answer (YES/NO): NO